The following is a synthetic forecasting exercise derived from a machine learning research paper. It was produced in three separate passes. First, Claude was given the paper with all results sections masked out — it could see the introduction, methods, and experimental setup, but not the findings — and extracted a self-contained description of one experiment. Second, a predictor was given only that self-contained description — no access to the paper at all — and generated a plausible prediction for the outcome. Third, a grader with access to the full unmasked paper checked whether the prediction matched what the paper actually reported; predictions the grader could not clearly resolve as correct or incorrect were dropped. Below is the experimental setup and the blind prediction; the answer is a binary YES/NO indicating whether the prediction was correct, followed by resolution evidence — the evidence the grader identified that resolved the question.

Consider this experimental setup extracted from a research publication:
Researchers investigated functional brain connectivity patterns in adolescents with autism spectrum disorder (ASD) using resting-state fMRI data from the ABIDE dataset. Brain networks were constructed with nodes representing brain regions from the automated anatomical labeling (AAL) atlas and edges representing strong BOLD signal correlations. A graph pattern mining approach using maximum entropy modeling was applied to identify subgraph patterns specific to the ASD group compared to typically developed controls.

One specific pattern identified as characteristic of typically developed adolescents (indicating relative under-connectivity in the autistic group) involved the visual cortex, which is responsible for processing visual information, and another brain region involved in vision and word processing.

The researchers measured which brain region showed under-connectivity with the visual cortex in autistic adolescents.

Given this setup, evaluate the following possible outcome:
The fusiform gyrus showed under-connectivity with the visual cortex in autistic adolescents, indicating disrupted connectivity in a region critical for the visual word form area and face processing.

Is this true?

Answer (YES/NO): NO